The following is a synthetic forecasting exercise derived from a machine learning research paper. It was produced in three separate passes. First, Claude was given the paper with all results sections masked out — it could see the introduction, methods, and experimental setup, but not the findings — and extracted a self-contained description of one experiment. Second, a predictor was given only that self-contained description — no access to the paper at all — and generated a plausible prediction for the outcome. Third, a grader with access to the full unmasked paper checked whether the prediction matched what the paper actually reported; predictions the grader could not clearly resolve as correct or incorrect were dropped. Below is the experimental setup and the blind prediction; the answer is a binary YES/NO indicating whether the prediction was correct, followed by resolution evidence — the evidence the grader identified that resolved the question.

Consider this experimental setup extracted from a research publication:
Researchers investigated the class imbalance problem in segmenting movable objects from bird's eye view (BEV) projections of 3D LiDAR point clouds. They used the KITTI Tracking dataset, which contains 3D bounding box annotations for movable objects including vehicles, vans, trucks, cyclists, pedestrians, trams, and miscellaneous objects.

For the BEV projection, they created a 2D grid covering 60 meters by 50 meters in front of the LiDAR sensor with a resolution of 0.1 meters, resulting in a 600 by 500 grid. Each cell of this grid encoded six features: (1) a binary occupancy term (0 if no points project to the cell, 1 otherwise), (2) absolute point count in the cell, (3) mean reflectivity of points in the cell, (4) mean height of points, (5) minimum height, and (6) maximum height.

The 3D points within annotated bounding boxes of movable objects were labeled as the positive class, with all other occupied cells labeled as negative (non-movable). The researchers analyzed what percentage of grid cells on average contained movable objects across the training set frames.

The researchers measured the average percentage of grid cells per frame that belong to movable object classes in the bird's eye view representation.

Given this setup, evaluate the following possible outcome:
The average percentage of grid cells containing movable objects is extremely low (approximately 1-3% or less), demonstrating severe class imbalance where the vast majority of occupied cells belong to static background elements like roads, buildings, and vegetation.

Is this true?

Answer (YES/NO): NO